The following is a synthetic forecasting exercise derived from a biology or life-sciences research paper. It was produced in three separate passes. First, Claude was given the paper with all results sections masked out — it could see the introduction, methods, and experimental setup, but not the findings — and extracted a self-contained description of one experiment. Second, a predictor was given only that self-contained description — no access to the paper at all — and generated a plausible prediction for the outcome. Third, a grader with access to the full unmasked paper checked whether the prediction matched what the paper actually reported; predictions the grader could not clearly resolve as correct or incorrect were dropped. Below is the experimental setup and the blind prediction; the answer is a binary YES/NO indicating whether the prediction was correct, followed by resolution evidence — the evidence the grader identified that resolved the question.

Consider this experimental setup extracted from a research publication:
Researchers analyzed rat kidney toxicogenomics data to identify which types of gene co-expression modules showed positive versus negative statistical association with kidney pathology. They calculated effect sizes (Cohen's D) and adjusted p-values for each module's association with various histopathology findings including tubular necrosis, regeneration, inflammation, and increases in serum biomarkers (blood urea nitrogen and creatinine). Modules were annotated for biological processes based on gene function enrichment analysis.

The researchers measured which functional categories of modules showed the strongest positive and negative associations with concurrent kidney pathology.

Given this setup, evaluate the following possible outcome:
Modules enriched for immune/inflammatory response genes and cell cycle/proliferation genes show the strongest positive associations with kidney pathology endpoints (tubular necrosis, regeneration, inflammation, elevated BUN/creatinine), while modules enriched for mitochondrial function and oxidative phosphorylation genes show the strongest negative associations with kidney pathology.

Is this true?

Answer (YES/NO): YES